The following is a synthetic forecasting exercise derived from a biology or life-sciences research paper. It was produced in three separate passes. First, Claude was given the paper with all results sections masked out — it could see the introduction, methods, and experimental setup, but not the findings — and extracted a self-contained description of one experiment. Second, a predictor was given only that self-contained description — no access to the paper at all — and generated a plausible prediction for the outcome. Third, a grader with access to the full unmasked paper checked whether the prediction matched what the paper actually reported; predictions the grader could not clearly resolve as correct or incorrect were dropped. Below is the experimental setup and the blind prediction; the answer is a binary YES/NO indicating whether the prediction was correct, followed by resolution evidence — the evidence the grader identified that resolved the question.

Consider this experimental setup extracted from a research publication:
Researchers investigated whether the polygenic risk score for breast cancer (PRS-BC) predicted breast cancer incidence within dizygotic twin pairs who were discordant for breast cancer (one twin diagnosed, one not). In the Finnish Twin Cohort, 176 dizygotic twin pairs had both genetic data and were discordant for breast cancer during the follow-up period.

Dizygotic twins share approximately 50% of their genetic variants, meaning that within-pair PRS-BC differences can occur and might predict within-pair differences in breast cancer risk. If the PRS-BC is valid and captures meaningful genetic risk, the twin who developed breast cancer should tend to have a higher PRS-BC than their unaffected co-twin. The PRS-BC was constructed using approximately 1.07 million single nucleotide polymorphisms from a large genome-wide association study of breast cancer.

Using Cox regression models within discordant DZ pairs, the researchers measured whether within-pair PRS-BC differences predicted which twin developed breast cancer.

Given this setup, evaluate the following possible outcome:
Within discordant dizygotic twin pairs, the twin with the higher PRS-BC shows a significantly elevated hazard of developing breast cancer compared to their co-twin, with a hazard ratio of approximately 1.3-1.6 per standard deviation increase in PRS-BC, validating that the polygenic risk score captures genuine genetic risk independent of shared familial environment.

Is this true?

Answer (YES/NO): NO